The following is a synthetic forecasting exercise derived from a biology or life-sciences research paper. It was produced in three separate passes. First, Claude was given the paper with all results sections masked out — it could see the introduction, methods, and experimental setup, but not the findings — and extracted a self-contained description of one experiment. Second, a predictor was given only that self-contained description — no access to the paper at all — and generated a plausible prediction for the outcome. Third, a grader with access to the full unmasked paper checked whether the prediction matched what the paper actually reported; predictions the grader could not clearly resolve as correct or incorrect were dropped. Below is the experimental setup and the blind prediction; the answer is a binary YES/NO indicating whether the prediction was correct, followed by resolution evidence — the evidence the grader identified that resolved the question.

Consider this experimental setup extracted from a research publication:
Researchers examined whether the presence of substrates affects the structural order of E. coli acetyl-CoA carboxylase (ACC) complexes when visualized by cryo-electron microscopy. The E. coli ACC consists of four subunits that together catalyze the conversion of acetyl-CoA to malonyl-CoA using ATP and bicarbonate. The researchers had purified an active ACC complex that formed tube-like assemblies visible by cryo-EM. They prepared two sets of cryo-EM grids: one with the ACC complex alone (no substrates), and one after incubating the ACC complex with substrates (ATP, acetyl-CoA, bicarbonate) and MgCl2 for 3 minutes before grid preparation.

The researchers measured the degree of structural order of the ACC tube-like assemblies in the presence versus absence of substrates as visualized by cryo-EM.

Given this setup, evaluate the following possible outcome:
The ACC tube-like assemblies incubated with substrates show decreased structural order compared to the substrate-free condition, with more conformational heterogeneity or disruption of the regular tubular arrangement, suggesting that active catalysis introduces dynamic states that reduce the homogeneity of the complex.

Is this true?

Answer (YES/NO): NO